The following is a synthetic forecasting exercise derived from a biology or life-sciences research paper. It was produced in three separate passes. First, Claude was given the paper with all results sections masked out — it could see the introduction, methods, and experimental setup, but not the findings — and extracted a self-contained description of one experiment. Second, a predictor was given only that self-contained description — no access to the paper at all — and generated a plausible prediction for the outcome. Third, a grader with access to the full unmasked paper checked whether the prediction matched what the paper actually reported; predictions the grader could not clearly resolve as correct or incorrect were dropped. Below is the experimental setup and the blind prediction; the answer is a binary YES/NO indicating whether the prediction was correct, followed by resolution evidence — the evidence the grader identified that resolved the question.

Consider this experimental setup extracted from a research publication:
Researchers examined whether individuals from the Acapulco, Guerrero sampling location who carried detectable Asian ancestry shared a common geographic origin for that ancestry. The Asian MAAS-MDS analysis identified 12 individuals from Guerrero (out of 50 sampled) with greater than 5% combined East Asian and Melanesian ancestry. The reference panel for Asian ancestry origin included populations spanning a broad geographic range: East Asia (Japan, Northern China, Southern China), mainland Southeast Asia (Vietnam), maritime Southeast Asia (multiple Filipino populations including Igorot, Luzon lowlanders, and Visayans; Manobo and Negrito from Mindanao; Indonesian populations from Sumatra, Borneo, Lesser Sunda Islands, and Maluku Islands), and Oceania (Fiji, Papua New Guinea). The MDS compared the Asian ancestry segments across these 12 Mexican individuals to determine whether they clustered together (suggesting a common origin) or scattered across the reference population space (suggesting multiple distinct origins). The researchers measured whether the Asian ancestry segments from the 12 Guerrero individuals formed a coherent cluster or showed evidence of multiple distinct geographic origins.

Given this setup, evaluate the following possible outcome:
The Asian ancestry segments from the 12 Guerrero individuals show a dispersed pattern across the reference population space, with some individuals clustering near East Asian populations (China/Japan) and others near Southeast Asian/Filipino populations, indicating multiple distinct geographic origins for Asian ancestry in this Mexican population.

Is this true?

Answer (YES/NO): YES